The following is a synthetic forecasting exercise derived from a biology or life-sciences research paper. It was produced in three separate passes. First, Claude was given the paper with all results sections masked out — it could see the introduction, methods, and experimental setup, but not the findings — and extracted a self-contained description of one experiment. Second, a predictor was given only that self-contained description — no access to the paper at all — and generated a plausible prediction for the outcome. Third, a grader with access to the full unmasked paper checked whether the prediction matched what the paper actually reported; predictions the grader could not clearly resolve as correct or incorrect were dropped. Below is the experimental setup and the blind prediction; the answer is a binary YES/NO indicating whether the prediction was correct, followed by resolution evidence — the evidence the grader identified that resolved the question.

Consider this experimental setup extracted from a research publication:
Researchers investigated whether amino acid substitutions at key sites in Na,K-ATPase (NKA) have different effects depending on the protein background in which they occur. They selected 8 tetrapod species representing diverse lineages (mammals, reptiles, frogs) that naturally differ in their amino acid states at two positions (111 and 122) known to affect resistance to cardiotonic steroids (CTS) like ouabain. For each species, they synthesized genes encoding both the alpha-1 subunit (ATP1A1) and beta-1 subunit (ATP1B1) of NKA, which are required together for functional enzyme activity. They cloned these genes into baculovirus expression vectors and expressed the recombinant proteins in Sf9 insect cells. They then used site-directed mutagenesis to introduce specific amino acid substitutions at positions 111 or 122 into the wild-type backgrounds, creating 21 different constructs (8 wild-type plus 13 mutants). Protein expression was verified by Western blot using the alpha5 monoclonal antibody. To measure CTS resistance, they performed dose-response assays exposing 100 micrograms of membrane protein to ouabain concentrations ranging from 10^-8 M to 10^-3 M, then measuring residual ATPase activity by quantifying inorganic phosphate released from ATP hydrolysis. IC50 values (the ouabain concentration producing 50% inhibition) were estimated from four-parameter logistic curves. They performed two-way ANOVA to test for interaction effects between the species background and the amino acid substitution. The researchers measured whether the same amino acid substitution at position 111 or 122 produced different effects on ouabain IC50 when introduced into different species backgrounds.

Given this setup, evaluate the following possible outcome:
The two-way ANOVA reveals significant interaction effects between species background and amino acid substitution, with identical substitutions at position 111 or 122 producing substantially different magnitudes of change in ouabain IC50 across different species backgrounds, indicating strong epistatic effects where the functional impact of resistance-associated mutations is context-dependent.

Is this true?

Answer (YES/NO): NO